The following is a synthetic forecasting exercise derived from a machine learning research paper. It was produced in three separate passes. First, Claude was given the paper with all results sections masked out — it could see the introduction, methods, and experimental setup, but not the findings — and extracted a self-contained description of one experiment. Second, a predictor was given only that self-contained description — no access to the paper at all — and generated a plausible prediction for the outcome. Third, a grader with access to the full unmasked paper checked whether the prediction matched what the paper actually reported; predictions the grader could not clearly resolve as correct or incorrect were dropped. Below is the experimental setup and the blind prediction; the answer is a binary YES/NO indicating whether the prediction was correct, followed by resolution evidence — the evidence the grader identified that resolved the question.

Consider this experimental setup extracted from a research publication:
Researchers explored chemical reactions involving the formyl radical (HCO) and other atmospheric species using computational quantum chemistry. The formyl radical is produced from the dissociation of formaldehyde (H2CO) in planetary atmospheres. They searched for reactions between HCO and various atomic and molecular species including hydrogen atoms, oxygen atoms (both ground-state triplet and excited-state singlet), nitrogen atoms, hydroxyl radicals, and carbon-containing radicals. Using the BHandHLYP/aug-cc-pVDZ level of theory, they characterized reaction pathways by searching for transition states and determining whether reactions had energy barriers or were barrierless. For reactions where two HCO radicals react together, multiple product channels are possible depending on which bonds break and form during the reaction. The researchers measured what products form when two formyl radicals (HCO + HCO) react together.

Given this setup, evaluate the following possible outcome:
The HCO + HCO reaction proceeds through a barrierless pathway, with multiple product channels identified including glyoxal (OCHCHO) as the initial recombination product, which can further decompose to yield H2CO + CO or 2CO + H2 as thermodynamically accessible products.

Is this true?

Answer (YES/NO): NO